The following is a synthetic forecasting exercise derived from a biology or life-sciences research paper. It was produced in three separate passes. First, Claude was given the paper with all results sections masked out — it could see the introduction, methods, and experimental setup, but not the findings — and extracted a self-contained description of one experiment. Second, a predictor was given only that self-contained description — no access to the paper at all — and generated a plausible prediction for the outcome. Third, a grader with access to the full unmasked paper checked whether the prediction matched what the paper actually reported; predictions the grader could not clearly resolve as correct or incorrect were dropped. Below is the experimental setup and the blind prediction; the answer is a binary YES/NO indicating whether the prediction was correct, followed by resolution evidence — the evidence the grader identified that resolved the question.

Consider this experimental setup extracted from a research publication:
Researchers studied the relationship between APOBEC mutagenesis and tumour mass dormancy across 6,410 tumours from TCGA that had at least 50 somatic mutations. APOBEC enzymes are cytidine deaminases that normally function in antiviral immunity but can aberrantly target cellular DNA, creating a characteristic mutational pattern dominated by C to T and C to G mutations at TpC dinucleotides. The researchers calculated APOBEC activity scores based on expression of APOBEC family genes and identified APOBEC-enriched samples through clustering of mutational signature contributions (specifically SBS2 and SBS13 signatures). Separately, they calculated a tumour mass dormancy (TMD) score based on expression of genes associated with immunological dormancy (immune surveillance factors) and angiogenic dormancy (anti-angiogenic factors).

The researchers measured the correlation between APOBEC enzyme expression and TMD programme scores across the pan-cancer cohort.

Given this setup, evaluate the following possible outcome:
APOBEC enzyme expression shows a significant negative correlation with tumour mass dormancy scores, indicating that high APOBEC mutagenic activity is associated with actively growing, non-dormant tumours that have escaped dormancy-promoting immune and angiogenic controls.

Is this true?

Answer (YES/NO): NO